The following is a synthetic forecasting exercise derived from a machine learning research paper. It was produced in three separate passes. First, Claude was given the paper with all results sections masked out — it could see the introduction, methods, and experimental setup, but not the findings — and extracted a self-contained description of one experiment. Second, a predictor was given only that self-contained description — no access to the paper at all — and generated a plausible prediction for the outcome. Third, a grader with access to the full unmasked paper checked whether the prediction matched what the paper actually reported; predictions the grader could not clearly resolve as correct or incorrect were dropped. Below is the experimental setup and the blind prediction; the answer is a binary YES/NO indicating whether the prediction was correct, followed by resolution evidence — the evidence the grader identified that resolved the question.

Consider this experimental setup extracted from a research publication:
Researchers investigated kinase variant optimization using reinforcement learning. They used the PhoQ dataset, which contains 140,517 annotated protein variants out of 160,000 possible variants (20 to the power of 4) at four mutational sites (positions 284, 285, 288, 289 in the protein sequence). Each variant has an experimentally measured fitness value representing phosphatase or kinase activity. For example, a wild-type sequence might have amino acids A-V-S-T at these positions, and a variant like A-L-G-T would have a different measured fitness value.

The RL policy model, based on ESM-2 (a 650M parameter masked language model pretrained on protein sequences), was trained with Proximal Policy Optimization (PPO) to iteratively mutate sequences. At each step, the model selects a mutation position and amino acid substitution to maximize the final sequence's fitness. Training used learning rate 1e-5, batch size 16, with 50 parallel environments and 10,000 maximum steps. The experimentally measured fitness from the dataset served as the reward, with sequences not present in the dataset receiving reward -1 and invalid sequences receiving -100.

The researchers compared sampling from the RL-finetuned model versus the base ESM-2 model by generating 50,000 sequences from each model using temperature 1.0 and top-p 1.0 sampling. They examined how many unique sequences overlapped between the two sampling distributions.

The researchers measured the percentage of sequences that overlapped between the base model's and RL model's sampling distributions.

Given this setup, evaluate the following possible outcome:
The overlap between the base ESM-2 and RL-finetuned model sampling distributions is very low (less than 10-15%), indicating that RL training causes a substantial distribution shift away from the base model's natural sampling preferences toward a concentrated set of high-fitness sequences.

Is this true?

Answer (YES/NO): YES